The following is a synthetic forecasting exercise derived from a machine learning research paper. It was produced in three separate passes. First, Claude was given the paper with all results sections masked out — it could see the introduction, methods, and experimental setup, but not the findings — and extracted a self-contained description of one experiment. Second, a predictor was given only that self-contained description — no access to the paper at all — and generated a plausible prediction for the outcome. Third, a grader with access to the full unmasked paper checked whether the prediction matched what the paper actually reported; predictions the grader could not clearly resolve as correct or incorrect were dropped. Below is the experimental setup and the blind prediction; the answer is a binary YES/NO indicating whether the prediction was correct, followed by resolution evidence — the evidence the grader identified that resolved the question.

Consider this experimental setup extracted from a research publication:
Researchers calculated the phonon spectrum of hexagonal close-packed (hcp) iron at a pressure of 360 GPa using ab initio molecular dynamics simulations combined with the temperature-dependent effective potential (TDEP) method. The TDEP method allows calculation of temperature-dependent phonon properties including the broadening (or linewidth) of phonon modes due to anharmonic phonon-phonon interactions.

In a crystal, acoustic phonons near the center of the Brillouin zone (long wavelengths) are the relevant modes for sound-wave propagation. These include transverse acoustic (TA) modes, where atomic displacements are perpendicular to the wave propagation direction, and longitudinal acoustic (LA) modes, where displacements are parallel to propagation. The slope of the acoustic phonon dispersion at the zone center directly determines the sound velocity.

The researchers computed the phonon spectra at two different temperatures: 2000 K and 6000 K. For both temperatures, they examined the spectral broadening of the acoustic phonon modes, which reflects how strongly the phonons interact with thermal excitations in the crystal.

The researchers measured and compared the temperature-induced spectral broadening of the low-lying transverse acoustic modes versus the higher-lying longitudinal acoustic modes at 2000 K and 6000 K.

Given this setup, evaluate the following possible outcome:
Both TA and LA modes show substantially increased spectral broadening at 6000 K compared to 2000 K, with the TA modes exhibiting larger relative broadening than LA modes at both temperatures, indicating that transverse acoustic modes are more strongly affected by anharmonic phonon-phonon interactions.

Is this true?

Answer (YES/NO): NO